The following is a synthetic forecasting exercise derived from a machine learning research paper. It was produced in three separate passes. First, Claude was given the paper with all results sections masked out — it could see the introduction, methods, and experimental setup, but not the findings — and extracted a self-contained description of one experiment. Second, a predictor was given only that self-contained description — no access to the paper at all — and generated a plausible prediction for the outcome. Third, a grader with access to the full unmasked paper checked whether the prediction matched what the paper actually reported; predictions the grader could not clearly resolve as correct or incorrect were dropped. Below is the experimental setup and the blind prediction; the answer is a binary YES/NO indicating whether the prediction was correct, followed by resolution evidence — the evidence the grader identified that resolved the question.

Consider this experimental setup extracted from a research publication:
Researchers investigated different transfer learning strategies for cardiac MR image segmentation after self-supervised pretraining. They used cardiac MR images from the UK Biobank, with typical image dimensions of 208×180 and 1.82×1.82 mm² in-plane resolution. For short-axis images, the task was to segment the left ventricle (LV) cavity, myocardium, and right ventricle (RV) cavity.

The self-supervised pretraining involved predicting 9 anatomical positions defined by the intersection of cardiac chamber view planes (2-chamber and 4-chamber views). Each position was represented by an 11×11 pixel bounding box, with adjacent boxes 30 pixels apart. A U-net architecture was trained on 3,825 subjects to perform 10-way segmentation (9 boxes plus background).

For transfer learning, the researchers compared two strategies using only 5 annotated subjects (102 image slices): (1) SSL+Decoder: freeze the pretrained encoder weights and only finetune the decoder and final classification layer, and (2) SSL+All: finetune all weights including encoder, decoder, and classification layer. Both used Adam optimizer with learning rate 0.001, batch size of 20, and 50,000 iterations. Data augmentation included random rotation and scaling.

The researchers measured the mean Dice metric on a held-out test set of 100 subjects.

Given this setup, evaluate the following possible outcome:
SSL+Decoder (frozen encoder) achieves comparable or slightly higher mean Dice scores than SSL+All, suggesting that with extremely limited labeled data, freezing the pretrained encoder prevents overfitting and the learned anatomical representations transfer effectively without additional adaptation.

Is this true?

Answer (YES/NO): NO